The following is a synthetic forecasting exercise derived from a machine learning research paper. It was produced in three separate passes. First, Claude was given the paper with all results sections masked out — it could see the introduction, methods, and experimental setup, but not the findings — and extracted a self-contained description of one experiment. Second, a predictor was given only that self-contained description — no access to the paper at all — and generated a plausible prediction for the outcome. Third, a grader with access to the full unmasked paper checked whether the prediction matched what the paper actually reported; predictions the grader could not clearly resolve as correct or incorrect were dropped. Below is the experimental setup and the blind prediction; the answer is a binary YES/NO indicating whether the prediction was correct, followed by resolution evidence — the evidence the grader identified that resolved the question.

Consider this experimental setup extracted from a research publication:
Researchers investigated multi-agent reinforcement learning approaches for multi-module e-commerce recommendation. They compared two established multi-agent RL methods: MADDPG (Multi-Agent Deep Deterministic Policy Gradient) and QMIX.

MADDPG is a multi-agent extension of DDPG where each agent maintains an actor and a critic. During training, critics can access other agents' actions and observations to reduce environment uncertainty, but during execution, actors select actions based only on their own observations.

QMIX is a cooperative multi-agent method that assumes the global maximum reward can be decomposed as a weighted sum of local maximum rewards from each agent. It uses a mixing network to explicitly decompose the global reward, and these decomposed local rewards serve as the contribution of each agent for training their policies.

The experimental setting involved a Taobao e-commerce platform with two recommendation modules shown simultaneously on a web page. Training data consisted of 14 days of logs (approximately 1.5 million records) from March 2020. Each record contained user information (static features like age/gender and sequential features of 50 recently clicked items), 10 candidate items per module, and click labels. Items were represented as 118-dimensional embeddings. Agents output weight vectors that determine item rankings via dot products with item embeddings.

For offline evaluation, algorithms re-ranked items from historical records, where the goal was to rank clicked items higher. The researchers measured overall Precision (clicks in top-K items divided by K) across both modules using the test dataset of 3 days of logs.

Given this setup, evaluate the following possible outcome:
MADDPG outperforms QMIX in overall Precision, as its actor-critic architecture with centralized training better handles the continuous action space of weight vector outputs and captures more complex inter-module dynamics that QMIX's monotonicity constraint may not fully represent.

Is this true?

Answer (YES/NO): NO